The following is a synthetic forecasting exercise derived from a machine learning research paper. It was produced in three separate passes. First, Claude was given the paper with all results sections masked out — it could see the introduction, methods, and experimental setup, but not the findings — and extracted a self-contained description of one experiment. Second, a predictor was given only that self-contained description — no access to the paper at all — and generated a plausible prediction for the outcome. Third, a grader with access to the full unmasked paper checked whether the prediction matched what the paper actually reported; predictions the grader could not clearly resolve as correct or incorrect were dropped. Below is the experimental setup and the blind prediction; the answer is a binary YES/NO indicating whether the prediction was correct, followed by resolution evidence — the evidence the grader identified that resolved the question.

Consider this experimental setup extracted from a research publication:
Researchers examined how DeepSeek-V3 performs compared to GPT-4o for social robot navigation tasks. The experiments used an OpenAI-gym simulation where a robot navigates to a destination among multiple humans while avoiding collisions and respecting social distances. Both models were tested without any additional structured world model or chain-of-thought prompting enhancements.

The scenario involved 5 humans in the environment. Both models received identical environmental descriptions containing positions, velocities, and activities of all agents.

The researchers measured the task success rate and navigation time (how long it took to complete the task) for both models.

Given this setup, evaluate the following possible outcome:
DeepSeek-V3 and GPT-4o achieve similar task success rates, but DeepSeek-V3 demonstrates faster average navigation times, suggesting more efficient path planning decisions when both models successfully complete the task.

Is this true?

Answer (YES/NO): NO